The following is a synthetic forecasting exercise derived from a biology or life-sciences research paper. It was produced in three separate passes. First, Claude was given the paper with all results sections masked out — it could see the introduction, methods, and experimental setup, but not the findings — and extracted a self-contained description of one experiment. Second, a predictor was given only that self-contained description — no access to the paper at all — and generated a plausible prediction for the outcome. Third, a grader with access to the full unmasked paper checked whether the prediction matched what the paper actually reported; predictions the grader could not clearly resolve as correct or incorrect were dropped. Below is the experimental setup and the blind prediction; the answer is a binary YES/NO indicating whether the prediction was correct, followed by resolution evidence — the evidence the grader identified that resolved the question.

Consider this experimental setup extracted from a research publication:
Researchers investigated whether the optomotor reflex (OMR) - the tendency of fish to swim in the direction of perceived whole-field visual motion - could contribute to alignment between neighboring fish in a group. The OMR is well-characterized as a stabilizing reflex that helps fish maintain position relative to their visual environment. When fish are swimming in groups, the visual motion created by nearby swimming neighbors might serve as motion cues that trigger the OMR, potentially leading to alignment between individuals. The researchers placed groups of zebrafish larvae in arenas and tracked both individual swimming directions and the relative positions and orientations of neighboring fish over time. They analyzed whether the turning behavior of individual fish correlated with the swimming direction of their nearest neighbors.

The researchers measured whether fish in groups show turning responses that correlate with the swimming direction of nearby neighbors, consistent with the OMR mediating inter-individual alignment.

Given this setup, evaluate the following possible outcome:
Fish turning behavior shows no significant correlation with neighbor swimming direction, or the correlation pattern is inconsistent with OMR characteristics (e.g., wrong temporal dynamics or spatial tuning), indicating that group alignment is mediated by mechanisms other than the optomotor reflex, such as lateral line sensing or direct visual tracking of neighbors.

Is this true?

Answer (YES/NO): NO